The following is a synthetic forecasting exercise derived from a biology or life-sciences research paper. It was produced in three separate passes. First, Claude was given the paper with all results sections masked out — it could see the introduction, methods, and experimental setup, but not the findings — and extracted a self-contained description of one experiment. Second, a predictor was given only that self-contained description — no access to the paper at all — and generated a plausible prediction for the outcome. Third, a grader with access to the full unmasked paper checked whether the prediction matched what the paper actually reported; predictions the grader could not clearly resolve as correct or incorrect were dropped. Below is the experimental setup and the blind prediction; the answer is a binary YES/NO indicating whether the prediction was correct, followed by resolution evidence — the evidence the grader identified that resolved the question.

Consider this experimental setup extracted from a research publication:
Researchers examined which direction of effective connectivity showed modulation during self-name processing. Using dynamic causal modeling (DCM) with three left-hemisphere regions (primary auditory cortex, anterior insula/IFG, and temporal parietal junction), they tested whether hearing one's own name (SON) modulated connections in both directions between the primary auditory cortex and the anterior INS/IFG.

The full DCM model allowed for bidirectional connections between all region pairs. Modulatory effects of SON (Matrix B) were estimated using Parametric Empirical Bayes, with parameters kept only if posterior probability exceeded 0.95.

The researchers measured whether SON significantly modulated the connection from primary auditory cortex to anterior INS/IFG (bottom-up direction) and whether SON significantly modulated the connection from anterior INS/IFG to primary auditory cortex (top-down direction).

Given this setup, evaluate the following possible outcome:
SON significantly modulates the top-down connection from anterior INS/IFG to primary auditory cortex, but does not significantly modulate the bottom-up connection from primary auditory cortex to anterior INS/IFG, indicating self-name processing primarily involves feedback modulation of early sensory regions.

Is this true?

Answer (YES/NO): YES